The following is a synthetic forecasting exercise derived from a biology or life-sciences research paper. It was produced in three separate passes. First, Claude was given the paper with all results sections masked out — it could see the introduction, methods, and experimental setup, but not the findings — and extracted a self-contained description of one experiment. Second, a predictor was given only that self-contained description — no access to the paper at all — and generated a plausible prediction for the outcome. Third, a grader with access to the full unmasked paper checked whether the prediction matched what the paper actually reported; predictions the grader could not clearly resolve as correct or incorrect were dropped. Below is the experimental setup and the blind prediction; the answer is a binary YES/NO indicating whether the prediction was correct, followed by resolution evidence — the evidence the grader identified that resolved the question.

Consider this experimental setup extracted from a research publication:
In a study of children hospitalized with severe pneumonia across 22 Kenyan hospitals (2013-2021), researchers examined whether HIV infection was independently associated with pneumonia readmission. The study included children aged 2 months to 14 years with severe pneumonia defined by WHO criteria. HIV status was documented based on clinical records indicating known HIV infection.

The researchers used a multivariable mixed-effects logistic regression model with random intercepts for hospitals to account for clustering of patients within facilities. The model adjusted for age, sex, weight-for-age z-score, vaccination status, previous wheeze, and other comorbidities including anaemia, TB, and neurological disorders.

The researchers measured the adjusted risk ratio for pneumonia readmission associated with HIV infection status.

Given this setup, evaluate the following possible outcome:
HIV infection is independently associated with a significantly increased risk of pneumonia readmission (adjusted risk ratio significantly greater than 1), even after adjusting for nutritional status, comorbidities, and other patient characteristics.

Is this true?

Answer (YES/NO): NO